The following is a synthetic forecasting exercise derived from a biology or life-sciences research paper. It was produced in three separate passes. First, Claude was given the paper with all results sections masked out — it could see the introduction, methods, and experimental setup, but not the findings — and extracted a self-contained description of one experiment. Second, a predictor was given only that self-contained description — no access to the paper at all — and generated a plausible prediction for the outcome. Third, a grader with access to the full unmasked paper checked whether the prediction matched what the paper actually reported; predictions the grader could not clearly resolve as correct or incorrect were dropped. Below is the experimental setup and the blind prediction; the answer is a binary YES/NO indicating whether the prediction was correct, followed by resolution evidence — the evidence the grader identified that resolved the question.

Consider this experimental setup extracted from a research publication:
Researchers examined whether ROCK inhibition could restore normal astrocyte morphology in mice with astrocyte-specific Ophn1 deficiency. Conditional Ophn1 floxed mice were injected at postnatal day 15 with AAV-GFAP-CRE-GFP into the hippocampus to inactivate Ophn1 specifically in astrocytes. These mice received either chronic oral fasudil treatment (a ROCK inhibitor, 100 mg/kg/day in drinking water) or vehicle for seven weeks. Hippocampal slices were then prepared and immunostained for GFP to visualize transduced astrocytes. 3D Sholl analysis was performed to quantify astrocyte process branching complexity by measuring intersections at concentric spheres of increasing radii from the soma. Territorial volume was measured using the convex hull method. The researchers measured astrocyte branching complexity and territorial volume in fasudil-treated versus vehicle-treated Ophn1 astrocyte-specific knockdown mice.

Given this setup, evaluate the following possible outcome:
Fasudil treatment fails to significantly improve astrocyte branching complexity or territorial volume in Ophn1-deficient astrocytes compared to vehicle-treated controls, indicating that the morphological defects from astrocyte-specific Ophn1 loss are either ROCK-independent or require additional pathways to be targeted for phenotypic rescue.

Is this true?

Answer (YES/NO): NO